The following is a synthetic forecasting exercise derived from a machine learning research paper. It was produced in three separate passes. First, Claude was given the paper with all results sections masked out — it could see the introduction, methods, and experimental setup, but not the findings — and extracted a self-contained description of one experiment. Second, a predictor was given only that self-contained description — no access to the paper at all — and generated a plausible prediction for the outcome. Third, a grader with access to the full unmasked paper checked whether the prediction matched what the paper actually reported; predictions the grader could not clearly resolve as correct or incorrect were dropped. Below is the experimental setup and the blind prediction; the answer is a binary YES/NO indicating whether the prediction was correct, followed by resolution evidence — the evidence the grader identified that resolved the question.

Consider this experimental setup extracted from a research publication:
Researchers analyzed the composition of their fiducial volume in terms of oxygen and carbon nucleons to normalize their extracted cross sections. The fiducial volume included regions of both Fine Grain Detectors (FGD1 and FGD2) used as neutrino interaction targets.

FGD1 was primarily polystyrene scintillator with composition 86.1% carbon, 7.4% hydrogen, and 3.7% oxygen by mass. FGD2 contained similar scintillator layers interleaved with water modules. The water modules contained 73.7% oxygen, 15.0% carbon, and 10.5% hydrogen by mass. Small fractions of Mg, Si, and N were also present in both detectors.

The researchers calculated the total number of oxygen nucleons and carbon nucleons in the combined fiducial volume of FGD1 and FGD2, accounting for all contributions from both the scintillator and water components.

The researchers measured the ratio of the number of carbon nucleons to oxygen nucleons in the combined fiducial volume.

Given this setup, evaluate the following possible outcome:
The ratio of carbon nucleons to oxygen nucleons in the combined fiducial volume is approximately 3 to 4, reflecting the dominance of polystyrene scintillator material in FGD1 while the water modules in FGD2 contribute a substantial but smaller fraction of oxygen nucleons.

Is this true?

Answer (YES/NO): NO